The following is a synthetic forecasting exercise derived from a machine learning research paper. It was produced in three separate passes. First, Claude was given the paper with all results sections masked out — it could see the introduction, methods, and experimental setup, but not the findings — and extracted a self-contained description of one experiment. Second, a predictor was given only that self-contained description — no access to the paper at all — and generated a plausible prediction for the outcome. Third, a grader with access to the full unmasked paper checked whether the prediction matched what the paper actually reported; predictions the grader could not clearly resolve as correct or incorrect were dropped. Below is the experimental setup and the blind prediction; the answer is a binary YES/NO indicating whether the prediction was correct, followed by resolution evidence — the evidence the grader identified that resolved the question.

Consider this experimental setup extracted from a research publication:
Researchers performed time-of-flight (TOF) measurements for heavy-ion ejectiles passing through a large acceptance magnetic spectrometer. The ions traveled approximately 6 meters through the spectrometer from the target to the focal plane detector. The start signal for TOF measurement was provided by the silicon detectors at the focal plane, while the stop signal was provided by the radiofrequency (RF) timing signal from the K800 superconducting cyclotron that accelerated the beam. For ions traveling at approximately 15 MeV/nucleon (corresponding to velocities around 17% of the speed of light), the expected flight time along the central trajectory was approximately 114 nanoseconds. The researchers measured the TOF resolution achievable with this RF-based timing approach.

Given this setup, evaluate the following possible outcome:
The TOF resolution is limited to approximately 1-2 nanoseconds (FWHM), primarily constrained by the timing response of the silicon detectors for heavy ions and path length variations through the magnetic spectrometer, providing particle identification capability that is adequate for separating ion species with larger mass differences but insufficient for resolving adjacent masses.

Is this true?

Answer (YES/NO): NO